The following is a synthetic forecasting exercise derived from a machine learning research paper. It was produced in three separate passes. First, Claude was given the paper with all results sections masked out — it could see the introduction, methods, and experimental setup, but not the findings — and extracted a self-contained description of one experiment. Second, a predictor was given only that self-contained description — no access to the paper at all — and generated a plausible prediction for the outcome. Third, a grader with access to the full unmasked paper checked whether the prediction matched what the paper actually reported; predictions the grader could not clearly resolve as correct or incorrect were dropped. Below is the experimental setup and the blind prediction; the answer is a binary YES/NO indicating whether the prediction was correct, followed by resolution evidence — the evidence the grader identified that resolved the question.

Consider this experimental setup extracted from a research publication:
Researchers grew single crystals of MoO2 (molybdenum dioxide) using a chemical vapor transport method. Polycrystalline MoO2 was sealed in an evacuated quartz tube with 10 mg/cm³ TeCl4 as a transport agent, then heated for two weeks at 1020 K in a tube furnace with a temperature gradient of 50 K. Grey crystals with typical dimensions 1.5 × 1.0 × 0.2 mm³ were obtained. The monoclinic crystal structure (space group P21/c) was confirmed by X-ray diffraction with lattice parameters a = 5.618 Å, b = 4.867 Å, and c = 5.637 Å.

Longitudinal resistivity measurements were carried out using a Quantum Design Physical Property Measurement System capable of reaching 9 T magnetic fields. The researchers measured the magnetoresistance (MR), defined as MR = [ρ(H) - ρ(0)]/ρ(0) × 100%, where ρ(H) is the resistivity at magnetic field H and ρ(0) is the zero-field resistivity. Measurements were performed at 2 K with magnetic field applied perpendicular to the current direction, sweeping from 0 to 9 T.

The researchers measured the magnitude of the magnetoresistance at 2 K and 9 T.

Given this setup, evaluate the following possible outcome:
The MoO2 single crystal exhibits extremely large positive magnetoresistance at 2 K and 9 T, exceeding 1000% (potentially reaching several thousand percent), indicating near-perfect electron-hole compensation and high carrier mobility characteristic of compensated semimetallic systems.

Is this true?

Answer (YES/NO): YES